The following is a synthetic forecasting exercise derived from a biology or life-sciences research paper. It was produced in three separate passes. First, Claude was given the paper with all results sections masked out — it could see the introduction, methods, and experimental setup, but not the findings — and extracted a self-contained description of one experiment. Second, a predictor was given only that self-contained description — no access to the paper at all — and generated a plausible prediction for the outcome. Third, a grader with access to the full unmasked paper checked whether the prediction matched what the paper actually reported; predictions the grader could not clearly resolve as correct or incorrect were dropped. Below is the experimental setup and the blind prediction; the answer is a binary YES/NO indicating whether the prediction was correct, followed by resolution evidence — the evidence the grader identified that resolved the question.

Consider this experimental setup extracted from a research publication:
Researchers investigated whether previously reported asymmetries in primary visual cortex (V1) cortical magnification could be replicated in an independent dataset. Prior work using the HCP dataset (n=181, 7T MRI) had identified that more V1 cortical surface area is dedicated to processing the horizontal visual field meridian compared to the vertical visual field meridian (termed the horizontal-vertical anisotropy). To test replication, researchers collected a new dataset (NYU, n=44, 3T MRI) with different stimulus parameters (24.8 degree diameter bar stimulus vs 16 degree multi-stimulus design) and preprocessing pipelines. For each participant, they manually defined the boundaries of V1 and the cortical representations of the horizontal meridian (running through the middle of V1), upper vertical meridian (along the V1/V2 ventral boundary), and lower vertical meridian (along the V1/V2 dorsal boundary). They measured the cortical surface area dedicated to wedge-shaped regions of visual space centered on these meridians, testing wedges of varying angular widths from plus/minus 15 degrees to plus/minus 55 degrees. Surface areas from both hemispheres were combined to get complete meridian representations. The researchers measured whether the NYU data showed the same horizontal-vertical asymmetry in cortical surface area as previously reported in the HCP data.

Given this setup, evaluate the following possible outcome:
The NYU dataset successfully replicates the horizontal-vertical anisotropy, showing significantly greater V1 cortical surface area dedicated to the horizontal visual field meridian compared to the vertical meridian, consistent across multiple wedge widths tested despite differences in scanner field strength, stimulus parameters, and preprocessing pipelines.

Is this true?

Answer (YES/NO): YES